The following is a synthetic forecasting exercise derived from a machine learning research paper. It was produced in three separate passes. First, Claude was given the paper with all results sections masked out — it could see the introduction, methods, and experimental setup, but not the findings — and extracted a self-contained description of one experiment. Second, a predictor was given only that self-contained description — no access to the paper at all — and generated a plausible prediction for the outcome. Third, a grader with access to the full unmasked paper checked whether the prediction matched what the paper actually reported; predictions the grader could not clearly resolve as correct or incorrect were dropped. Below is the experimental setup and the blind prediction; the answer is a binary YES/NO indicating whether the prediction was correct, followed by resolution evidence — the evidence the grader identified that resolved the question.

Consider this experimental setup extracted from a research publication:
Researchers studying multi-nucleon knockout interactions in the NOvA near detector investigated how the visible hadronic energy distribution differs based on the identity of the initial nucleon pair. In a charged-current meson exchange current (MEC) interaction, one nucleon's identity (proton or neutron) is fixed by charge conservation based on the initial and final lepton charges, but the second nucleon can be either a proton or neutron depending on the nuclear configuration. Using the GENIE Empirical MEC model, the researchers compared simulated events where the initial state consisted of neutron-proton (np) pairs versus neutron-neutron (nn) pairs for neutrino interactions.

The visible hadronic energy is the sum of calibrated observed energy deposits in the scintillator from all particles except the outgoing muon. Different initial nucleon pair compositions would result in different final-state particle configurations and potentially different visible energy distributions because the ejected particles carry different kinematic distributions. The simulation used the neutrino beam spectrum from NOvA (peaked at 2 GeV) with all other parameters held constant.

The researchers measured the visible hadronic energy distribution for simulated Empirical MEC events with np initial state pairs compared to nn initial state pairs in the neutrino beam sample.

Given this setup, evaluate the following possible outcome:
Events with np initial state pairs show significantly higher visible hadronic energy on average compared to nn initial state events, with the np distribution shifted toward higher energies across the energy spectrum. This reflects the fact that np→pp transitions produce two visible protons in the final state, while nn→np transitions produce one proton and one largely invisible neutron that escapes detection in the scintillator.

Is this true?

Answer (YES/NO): NO